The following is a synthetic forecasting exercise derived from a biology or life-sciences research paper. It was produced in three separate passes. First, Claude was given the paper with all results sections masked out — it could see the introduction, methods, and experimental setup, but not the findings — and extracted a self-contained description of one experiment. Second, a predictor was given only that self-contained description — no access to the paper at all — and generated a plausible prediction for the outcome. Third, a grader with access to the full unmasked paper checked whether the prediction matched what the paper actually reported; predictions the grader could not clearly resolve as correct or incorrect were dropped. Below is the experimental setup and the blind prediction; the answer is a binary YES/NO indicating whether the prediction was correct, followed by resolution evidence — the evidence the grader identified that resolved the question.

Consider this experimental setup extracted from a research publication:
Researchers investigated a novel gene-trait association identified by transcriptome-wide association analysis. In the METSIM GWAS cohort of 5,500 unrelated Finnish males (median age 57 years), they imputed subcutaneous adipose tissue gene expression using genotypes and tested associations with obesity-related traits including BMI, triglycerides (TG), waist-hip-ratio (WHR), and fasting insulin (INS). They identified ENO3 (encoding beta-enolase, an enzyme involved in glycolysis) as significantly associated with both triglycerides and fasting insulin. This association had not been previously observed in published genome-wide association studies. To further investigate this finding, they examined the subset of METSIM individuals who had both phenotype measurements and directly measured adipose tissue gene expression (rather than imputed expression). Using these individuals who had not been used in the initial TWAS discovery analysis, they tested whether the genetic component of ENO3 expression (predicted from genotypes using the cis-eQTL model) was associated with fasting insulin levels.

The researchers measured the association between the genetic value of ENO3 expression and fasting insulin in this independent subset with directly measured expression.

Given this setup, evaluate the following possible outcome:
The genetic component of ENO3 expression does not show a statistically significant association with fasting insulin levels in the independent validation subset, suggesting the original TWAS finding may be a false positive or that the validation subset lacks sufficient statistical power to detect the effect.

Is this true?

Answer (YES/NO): NO